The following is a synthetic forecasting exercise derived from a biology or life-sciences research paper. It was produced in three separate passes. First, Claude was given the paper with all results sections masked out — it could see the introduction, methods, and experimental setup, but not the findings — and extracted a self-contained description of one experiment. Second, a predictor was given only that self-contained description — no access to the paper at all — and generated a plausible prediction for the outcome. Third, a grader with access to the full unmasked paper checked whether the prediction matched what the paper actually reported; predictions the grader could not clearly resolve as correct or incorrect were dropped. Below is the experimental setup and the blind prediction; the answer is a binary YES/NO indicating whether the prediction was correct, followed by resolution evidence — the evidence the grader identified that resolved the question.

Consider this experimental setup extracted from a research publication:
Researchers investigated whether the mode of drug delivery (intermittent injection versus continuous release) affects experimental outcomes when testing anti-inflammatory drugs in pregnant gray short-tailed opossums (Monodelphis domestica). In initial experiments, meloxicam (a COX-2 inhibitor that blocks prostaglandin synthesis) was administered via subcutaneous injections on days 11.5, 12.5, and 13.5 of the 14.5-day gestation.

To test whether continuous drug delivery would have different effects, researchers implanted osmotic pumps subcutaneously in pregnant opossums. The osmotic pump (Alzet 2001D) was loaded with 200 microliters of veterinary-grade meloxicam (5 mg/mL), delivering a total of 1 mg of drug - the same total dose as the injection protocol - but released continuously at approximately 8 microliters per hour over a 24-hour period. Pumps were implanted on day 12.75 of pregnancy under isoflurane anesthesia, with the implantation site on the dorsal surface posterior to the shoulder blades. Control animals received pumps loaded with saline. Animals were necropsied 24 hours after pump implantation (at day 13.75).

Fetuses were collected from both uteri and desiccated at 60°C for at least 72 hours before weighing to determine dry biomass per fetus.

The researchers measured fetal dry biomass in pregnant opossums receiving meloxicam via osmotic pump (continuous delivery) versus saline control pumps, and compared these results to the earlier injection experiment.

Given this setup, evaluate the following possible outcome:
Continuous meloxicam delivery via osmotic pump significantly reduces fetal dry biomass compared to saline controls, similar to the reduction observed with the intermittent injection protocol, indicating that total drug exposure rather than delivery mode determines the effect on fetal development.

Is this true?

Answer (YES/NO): NO